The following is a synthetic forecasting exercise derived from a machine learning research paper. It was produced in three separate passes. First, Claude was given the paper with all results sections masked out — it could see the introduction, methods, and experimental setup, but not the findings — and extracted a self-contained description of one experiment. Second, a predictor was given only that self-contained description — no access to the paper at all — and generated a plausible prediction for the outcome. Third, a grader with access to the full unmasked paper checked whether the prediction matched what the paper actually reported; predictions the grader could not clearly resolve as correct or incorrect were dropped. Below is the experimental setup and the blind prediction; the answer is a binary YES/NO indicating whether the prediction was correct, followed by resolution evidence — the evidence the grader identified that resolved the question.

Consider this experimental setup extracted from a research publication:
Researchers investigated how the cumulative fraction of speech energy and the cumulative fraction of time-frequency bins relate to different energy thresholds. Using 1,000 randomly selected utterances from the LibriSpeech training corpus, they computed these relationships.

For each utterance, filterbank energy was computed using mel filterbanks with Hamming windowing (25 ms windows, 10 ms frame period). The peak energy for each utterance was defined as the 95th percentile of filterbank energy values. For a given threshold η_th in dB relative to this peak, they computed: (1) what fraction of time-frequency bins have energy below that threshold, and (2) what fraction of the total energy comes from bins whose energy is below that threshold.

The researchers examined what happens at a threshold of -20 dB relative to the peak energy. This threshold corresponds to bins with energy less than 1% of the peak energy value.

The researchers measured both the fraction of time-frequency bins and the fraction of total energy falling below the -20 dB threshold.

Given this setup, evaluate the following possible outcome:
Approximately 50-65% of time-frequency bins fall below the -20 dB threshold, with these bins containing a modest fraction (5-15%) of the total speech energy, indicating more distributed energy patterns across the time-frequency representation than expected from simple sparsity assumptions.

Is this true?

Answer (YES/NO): NO